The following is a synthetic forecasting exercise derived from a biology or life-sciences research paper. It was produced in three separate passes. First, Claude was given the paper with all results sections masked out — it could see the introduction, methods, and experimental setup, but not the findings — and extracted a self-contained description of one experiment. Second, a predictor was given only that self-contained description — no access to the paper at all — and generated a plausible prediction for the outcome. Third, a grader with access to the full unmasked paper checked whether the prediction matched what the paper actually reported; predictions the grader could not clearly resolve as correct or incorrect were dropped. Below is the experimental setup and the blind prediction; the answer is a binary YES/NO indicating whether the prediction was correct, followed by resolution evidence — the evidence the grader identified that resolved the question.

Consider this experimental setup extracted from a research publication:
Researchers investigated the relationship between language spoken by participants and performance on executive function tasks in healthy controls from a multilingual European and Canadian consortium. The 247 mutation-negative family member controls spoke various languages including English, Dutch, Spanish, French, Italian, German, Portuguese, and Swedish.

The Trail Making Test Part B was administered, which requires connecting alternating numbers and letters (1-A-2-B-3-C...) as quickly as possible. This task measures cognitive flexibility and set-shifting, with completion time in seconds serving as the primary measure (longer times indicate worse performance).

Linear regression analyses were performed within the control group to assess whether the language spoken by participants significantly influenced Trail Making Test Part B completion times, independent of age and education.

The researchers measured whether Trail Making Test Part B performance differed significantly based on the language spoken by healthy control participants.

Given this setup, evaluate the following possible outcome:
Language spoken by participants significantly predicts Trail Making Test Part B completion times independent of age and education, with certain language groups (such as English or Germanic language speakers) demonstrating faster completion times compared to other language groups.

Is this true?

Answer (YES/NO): NO